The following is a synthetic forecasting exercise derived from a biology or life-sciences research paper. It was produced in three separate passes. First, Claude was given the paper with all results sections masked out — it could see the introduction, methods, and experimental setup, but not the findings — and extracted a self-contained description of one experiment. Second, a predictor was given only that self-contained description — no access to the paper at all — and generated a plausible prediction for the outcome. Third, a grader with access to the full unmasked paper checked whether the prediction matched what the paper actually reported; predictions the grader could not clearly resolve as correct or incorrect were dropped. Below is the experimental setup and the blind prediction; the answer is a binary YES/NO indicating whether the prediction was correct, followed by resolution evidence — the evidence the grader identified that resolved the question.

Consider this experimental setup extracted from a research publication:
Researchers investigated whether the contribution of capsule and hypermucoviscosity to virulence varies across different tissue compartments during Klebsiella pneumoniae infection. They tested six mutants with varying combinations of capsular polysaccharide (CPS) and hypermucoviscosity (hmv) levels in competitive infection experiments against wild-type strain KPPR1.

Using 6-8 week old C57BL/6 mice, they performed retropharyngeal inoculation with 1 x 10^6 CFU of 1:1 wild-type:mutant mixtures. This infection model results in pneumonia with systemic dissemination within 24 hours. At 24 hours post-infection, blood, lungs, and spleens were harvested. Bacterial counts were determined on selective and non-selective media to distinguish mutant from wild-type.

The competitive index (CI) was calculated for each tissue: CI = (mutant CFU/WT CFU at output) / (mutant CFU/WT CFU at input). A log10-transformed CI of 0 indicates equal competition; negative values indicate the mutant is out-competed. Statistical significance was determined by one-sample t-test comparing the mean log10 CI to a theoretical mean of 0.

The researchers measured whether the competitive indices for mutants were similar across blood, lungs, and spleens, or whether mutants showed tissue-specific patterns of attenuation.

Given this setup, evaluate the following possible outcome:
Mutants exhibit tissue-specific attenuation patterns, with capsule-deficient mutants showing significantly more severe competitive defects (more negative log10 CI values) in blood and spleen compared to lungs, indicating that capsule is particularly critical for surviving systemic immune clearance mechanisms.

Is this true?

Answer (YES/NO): NO